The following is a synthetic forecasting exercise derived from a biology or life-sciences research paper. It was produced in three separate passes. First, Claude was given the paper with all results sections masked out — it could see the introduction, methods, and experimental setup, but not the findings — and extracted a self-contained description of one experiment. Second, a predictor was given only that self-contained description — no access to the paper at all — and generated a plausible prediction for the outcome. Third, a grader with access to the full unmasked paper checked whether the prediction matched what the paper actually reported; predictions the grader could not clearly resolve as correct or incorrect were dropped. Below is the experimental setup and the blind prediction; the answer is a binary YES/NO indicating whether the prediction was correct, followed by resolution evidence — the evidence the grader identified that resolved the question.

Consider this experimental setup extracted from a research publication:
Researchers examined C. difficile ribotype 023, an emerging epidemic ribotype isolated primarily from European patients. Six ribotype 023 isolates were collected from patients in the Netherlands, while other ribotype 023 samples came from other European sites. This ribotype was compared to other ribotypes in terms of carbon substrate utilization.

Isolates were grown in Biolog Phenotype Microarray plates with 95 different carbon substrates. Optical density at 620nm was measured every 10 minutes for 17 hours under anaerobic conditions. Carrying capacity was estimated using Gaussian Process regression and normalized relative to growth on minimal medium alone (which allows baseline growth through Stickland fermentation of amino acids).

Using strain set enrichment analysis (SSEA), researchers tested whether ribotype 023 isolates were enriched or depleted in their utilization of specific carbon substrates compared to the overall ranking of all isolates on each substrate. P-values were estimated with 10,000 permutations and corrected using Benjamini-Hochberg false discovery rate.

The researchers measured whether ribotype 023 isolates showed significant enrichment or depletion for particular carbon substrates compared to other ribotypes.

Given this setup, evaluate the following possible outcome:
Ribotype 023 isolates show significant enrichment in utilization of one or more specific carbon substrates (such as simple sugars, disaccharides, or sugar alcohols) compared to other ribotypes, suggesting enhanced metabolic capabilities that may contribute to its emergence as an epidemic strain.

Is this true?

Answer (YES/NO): NO